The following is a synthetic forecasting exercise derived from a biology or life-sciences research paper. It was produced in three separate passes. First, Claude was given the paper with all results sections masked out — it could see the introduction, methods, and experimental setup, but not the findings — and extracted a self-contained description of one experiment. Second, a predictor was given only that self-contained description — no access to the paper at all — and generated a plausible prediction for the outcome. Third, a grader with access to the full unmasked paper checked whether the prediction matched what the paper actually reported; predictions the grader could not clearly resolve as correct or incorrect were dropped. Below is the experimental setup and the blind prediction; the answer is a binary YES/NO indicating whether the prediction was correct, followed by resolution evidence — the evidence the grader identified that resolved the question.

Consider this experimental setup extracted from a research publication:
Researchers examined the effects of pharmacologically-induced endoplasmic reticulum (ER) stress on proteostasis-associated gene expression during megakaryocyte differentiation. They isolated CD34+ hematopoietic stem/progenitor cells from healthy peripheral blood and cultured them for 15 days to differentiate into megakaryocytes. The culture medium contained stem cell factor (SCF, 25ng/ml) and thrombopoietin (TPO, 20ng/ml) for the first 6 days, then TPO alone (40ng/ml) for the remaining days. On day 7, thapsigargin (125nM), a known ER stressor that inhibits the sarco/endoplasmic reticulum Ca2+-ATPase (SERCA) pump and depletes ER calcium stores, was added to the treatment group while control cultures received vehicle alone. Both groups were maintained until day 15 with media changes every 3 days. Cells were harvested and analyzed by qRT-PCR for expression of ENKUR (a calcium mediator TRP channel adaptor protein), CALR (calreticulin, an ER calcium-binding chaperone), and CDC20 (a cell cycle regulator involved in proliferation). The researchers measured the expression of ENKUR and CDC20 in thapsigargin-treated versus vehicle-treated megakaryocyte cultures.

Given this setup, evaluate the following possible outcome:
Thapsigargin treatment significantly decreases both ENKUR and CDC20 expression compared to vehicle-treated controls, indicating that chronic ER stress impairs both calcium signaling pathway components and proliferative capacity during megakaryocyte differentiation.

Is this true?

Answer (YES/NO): NO